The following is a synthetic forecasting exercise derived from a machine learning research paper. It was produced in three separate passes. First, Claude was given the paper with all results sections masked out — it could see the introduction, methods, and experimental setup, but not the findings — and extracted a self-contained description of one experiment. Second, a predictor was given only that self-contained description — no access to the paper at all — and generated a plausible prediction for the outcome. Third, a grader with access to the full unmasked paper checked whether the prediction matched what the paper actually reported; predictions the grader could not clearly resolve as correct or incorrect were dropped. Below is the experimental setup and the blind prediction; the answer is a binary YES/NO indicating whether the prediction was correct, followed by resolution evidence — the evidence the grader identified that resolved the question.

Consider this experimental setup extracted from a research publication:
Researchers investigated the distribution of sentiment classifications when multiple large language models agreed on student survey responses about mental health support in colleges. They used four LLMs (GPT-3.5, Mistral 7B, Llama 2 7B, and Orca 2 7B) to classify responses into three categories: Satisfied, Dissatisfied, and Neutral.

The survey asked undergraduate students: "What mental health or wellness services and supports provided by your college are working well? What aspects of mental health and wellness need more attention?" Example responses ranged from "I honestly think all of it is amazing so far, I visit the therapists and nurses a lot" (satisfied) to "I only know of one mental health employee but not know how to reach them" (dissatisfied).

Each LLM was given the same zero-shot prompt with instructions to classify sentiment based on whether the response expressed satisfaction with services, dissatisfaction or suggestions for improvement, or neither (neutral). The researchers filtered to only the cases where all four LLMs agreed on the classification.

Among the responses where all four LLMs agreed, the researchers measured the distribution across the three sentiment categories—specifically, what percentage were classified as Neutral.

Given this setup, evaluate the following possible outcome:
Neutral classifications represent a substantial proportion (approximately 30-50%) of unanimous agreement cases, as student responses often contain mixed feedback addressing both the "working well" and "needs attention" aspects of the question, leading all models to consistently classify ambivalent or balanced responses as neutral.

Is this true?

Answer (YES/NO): NO